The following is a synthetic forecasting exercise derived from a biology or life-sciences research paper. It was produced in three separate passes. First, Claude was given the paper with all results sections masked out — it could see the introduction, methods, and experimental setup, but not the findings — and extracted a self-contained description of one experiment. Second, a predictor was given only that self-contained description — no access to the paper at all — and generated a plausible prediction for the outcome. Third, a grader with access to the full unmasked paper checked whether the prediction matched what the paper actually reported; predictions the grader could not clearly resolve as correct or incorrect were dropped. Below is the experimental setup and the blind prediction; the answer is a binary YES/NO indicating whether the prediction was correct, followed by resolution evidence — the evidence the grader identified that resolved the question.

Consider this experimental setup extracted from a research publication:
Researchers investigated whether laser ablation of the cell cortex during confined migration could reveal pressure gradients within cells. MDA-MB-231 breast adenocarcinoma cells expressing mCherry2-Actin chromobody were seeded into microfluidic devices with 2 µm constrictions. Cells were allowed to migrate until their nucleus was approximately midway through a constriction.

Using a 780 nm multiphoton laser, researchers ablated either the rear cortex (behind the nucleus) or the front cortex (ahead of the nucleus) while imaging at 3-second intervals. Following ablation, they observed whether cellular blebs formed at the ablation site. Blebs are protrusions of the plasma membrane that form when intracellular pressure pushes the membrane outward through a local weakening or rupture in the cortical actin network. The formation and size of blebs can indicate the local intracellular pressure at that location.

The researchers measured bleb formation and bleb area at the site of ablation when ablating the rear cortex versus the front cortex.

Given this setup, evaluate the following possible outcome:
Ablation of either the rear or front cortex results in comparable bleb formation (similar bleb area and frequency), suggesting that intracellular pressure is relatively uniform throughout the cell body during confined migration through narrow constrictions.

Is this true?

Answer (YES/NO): NO